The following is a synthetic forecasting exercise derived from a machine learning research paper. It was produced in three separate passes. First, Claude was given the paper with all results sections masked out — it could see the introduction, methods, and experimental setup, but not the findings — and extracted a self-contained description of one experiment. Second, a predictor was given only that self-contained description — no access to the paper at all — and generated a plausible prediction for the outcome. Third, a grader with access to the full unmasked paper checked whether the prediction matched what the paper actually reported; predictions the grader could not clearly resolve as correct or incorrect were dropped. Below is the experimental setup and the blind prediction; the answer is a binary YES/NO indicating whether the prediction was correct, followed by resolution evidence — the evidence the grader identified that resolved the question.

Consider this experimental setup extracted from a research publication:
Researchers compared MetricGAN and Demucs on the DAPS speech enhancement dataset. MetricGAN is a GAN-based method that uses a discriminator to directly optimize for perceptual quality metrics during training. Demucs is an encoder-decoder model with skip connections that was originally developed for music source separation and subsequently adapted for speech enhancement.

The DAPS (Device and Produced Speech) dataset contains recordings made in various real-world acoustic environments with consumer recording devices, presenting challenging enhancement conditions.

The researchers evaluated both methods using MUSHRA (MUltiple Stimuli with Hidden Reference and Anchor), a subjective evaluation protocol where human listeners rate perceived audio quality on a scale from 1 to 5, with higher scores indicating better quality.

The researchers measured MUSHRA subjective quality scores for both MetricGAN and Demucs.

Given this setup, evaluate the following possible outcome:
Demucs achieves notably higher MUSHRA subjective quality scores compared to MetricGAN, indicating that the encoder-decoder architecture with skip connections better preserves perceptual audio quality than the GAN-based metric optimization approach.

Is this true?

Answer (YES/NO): NO